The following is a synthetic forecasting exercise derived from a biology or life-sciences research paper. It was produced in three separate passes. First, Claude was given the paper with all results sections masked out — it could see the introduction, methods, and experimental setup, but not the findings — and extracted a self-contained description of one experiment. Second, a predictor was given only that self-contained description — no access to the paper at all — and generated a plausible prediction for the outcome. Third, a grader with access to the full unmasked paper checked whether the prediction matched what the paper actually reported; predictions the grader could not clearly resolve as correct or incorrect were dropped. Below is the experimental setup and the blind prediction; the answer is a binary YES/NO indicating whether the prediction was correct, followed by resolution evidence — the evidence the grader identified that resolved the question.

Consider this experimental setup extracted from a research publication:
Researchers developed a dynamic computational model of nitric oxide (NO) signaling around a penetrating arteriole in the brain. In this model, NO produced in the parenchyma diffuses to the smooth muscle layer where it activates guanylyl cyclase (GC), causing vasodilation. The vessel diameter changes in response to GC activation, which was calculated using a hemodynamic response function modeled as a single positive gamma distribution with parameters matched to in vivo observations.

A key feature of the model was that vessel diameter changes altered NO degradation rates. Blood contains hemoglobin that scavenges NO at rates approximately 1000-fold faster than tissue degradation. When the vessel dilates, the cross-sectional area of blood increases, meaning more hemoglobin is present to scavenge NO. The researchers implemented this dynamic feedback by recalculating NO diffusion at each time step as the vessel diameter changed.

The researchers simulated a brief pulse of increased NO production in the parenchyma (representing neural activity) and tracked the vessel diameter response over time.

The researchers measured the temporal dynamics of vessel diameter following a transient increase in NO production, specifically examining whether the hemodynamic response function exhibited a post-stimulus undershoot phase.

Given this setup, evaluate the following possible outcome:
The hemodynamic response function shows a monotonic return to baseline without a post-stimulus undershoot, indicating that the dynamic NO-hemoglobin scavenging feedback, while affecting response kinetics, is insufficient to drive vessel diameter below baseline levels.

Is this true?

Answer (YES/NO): NO